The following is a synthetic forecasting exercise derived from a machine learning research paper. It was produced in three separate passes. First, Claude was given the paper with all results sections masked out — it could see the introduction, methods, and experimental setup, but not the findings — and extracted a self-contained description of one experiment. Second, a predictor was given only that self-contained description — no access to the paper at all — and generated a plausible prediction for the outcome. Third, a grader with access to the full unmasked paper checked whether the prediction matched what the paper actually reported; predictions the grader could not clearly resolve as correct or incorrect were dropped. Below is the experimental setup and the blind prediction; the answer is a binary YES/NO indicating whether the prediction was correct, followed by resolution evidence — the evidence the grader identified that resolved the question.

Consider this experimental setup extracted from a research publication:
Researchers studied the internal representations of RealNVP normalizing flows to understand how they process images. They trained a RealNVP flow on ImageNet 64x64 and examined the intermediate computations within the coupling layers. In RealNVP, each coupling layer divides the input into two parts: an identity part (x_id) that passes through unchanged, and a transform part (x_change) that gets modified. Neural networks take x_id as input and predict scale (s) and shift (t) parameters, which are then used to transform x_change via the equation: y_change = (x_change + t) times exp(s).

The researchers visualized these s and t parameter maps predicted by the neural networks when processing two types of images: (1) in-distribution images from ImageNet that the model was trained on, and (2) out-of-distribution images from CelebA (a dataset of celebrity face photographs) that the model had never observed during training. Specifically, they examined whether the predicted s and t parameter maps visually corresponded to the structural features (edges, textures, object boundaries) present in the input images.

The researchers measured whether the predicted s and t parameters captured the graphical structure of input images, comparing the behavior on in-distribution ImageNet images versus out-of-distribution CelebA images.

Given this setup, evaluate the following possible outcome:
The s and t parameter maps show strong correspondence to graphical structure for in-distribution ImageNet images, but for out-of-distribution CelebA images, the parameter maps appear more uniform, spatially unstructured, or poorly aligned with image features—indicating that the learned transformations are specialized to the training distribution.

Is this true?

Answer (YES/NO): NO